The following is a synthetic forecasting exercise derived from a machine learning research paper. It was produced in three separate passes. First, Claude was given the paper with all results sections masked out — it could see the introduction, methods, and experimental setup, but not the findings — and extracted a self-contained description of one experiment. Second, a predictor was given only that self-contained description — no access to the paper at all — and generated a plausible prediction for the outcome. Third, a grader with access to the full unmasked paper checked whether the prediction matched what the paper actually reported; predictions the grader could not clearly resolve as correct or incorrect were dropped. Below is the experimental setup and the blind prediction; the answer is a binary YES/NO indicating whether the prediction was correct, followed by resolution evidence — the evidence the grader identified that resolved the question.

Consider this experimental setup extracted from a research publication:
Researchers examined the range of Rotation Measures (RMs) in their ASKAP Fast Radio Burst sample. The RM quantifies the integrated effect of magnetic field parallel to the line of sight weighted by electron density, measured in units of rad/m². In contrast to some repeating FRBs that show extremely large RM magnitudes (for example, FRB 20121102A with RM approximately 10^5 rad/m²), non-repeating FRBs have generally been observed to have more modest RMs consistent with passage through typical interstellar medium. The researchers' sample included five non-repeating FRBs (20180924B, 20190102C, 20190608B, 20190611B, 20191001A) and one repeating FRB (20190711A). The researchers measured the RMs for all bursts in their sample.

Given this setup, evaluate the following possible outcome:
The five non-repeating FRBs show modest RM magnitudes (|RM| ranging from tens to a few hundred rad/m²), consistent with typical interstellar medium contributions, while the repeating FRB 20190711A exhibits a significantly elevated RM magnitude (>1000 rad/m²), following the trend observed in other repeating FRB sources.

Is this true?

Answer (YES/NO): NO